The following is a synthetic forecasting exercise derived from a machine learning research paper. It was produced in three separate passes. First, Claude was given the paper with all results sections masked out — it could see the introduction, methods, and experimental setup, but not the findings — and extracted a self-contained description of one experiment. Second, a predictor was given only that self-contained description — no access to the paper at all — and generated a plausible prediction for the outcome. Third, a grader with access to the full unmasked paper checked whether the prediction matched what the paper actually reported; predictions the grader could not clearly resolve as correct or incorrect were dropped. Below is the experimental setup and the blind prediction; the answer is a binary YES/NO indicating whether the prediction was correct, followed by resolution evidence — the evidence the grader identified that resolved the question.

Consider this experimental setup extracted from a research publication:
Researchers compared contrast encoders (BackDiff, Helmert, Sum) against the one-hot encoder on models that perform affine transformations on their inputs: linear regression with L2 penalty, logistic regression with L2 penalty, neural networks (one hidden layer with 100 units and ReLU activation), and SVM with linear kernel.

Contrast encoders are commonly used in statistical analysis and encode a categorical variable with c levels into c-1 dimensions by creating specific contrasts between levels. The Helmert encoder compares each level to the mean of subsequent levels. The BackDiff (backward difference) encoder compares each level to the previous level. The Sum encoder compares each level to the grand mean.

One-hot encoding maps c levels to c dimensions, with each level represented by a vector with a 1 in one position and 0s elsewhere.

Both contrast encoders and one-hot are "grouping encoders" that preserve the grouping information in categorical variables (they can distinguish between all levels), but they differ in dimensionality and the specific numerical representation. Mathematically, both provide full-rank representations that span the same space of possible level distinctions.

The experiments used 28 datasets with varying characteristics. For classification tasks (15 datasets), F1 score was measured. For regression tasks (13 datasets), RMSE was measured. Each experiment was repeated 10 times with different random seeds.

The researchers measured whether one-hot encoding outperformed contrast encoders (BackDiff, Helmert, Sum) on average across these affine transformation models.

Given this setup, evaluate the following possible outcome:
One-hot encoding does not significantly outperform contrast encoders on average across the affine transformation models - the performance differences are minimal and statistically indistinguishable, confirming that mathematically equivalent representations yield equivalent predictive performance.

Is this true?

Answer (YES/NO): YES